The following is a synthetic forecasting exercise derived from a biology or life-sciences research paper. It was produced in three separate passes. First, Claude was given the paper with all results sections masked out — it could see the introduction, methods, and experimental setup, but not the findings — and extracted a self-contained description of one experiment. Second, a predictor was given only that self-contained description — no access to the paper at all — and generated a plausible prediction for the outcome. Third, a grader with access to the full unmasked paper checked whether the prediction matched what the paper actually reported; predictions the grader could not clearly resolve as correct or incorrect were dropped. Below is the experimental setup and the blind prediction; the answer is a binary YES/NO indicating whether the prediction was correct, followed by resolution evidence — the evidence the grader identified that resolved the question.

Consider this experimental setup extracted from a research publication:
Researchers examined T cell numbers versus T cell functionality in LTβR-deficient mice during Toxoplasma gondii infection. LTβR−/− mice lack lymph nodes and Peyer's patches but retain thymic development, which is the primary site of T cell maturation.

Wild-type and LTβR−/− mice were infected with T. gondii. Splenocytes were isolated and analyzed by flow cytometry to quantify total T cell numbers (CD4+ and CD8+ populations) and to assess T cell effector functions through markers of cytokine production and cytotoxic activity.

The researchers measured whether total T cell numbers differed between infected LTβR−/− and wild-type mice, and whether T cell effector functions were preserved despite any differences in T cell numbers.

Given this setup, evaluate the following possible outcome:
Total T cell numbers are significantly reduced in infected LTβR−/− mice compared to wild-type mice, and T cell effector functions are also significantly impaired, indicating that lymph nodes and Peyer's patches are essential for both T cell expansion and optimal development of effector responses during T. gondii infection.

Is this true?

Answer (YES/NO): NO